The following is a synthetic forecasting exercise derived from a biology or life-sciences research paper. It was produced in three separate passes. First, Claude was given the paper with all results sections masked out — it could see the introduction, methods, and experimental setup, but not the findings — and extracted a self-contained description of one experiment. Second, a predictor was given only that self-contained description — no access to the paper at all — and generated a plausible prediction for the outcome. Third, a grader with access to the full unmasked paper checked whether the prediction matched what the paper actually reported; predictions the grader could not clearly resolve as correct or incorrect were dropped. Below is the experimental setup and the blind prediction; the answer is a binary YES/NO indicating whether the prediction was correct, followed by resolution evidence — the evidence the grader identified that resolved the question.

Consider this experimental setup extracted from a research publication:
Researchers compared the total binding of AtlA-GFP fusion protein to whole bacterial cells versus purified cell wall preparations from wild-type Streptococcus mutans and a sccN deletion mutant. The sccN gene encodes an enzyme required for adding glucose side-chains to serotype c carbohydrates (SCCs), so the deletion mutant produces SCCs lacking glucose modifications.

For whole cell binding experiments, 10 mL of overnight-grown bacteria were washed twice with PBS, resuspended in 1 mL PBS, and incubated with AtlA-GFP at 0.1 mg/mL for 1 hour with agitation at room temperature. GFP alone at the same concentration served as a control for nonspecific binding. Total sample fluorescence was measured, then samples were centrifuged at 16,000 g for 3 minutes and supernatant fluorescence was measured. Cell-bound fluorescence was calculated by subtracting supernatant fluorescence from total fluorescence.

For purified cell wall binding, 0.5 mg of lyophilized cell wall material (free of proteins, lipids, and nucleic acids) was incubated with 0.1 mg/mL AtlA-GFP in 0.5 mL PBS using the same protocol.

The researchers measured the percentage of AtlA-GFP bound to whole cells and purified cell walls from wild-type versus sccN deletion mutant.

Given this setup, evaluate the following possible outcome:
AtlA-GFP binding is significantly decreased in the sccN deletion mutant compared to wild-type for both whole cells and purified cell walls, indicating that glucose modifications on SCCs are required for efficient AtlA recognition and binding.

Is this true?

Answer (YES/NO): NO